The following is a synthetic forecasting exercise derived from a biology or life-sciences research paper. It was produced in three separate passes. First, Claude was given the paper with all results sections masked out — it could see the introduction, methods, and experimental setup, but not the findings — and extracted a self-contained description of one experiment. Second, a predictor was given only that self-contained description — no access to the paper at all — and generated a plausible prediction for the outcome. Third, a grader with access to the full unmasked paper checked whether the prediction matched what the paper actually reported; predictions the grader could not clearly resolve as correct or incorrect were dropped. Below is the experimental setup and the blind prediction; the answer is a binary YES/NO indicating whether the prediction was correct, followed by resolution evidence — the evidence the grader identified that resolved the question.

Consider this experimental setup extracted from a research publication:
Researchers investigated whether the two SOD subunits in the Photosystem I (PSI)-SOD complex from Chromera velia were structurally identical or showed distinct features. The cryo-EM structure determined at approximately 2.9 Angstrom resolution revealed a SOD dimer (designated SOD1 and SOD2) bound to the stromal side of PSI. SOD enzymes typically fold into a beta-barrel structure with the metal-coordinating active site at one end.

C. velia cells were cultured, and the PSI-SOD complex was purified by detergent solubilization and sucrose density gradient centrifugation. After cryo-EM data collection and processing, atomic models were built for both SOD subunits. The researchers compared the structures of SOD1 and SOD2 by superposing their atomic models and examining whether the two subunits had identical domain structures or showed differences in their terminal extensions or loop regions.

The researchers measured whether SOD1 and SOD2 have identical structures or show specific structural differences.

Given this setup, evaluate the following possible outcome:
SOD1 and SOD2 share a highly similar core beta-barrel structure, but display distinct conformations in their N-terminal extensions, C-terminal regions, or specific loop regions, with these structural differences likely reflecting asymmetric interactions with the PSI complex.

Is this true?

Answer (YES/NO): YES